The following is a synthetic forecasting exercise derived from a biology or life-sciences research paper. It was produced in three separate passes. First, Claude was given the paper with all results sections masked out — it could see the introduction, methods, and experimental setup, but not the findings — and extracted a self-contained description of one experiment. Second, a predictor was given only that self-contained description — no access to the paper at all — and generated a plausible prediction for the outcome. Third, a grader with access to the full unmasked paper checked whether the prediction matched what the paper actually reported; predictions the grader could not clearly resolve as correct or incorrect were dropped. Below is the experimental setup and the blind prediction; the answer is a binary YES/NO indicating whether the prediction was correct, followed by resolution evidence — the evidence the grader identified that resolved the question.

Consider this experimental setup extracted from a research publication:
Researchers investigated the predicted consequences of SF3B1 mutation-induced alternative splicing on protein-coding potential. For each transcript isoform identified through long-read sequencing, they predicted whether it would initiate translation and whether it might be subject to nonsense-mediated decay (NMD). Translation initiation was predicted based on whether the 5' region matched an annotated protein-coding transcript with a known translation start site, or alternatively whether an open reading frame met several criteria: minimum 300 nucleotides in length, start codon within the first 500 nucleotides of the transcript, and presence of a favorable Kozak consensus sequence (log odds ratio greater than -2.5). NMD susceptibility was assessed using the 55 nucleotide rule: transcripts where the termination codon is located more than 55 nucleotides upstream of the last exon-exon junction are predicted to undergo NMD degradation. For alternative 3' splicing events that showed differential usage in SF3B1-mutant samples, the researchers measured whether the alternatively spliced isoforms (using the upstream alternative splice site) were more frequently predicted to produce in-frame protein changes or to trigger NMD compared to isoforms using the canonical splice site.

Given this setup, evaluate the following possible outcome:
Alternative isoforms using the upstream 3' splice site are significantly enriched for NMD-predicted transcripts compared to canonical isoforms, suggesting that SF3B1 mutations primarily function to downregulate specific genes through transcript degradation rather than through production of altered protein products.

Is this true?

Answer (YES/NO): NO